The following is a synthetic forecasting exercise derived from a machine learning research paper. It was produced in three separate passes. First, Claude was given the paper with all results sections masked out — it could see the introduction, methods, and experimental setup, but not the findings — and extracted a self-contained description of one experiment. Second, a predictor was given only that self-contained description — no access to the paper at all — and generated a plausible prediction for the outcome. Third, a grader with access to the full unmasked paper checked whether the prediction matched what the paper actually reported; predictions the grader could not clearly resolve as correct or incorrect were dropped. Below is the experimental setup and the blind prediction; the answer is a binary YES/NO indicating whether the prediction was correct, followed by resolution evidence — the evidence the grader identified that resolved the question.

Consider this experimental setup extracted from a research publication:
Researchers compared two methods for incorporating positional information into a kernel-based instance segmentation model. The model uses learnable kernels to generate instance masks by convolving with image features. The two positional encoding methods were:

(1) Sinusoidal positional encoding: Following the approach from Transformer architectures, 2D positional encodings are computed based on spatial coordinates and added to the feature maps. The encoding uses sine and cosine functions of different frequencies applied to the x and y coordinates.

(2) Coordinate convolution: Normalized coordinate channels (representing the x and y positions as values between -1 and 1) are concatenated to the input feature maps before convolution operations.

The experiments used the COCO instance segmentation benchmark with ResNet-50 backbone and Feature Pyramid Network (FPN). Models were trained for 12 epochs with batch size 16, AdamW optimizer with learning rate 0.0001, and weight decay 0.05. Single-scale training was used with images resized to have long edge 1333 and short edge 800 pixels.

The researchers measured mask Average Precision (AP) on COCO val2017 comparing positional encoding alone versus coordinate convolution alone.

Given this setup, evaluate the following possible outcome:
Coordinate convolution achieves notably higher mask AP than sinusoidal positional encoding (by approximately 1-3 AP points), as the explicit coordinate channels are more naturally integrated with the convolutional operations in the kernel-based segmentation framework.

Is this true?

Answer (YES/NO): NO